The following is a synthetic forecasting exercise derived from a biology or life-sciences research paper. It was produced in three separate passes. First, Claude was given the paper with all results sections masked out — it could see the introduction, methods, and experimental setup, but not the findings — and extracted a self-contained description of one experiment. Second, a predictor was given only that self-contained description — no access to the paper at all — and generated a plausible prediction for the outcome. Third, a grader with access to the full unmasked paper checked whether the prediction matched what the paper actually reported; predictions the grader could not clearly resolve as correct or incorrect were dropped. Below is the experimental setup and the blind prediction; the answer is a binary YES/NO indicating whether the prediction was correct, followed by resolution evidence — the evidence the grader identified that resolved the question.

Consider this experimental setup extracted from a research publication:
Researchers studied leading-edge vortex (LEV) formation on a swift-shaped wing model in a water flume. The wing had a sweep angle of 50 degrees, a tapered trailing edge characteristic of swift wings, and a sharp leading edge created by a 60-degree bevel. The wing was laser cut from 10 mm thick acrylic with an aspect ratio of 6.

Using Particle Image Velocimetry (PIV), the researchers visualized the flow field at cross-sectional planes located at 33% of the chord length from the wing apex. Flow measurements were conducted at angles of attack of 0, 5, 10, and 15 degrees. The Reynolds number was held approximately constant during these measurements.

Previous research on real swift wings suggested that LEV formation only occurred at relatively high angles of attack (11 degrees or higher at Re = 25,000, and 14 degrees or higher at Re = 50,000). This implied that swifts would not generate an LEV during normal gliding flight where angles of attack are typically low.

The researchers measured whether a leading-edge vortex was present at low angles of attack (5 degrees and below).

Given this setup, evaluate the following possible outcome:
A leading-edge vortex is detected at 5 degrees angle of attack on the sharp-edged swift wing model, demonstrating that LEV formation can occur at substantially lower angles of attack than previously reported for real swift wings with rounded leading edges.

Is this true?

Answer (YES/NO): YES